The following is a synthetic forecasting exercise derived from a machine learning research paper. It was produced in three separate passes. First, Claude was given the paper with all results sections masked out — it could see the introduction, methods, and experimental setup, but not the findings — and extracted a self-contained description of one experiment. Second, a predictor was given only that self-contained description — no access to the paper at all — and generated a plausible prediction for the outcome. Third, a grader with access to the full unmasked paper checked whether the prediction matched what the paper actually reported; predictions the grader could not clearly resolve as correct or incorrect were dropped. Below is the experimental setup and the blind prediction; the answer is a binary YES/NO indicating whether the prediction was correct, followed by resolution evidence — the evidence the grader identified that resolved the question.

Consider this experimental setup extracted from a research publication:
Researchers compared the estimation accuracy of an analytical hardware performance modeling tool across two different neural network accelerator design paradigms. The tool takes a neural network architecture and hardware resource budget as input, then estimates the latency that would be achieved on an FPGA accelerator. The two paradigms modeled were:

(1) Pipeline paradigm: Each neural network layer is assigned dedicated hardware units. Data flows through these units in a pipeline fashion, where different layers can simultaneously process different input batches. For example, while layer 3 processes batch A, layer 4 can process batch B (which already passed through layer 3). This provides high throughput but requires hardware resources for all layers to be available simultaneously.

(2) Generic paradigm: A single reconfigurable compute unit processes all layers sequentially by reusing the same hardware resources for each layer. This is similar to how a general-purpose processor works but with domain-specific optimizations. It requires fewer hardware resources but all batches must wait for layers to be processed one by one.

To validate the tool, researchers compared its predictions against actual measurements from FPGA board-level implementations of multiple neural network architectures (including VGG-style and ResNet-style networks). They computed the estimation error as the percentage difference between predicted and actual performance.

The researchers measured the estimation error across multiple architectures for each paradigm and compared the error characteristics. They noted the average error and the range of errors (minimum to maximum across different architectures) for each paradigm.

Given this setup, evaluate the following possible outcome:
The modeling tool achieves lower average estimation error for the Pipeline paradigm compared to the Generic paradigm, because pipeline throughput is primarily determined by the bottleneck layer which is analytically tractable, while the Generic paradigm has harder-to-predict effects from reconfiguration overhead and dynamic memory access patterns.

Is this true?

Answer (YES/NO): YES